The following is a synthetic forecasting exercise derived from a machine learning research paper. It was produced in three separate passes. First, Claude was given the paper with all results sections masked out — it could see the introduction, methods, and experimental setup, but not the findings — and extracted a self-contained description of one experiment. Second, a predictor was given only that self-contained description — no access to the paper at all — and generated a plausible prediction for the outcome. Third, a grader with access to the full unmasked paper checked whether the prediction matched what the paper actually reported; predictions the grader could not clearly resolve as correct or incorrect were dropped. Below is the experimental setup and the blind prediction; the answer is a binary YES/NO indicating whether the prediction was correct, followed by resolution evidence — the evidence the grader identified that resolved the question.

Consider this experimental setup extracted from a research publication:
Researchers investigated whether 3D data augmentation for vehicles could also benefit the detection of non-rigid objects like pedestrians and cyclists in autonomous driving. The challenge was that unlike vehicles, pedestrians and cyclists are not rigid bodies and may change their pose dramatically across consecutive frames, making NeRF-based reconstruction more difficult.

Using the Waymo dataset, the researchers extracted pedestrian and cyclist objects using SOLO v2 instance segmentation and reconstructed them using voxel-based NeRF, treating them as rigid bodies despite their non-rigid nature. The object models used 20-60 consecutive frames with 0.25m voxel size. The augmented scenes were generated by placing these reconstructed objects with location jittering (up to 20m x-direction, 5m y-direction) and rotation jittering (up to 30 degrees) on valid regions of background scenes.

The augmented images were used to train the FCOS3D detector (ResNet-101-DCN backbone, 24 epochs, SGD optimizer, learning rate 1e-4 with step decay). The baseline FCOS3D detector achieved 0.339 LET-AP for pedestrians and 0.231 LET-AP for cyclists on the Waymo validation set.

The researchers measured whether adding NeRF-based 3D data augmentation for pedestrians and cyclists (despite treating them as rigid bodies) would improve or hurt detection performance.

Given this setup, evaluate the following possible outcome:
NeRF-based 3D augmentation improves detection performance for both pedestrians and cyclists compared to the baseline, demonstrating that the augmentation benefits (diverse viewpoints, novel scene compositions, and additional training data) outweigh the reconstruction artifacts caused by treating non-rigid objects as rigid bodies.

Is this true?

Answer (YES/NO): YES